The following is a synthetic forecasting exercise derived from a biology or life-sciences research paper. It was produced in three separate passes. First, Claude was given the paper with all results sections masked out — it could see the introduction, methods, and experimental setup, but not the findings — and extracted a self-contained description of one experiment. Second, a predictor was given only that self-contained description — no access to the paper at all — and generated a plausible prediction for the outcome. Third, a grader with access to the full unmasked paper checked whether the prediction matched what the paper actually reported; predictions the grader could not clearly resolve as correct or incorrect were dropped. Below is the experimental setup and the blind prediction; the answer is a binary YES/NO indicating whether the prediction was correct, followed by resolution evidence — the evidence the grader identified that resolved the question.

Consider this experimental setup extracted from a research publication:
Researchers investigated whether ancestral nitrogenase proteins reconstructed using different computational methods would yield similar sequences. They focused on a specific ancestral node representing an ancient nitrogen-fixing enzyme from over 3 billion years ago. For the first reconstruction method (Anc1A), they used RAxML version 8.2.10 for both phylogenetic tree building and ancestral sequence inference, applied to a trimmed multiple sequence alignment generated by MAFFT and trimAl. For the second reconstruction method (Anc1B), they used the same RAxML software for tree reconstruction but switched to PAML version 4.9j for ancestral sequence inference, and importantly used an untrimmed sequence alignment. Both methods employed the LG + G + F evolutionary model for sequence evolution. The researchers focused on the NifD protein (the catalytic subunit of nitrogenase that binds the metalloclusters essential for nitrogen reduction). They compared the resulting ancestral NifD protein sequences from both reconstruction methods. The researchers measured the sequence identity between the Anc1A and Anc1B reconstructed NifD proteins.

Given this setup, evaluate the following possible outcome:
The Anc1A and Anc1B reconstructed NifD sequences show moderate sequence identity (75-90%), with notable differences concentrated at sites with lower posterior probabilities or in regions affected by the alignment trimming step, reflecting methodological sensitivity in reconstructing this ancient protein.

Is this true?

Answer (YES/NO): NO